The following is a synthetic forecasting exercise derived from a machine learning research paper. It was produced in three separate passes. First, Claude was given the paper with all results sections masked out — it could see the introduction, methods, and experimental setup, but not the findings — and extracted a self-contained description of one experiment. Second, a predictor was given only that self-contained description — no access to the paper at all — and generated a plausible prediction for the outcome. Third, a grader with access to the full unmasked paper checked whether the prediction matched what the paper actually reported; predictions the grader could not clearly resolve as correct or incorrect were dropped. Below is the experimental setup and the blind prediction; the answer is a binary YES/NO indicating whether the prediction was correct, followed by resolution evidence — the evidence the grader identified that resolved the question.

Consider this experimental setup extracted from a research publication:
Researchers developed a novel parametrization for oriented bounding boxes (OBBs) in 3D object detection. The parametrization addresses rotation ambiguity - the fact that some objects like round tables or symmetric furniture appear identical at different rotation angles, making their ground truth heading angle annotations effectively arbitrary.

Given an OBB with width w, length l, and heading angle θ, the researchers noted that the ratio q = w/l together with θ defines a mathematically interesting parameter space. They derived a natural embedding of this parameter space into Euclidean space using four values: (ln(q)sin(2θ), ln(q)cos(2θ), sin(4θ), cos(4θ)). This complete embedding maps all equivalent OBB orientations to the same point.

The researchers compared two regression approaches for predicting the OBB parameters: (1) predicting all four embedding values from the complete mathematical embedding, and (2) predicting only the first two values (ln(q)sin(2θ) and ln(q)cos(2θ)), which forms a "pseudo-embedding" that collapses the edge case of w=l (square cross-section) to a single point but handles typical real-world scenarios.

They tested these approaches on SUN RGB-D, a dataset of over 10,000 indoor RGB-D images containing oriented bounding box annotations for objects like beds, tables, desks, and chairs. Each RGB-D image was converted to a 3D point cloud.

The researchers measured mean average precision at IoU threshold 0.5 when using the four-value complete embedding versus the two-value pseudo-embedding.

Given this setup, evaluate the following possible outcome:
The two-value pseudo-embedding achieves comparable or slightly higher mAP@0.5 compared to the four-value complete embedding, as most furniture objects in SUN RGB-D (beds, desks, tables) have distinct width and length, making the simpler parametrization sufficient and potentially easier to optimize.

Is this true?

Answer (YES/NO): YES